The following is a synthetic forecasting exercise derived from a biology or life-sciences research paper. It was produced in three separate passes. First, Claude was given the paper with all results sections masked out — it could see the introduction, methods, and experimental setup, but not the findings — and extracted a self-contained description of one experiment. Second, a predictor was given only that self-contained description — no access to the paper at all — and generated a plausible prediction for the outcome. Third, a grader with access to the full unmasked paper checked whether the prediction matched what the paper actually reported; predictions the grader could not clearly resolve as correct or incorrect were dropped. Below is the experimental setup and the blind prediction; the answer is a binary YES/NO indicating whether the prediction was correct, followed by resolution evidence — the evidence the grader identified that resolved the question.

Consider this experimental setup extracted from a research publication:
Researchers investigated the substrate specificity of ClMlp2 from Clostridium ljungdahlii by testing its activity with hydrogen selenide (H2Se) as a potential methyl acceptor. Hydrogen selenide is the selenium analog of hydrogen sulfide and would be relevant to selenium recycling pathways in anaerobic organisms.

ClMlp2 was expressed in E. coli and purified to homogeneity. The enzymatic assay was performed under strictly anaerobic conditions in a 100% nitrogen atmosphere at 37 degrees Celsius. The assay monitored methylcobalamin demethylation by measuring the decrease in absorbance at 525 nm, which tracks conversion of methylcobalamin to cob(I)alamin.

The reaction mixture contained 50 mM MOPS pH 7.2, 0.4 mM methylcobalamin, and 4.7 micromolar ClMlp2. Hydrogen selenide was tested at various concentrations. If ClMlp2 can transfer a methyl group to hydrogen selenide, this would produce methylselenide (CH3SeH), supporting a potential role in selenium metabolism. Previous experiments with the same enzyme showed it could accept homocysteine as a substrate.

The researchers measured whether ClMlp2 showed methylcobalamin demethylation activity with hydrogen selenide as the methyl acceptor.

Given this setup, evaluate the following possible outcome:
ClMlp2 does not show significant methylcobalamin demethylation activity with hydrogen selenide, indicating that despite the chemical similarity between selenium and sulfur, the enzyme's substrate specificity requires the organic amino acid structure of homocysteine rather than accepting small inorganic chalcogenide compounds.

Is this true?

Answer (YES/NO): NO